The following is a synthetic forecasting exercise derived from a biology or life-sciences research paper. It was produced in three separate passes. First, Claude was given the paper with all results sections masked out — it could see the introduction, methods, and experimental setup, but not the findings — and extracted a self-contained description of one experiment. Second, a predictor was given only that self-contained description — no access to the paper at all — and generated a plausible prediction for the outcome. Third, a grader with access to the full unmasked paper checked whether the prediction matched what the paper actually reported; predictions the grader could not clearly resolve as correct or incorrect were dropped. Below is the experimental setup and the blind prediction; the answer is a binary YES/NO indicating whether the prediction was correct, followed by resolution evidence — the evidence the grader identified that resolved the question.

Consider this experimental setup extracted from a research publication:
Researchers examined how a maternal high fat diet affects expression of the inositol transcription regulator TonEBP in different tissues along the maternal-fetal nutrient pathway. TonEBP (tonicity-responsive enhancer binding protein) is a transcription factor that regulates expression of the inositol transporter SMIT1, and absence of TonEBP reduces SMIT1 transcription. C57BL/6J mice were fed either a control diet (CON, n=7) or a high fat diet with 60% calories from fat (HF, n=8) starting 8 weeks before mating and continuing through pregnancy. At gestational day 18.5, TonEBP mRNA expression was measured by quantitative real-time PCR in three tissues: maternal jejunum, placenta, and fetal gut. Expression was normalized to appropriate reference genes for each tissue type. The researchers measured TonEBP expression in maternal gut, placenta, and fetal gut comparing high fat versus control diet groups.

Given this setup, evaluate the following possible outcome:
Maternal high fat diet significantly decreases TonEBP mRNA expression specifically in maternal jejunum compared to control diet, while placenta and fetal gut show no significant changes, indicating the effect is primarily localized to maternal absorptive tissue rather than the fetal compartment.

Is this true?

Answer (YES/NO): NO